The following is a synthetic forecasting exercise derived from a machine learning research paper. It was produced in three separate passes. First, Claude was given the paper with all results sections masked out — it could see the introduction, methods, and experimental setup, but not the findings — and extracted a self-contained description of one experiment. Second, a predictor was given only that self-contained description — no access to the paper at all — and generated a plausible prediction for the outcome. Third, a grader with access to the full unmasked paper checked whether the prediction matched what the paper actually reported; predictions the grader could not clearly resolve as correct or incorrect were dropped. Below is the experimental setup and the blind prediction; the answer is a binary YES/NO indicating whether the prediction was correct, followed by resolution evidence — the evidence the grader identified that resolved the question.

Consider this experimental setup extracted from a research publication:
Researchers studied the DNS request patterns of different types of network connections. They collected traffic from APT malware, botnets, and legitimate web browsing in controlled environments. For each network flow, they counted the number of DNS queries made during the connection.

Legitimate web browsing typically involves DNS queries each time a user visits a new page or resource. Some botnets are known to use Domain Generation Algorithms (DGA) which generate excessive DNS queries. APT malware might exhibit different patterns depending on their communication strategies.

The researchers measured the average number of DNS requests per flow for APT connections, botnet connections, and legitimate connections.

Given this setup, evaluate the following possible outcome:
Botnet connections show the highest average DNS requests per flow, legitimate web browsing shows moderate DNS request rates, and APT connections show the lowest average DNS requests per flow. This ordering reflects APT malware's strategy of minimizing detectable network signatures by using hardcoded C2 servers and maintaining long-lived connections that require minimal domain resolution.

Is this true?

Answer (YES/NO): NO